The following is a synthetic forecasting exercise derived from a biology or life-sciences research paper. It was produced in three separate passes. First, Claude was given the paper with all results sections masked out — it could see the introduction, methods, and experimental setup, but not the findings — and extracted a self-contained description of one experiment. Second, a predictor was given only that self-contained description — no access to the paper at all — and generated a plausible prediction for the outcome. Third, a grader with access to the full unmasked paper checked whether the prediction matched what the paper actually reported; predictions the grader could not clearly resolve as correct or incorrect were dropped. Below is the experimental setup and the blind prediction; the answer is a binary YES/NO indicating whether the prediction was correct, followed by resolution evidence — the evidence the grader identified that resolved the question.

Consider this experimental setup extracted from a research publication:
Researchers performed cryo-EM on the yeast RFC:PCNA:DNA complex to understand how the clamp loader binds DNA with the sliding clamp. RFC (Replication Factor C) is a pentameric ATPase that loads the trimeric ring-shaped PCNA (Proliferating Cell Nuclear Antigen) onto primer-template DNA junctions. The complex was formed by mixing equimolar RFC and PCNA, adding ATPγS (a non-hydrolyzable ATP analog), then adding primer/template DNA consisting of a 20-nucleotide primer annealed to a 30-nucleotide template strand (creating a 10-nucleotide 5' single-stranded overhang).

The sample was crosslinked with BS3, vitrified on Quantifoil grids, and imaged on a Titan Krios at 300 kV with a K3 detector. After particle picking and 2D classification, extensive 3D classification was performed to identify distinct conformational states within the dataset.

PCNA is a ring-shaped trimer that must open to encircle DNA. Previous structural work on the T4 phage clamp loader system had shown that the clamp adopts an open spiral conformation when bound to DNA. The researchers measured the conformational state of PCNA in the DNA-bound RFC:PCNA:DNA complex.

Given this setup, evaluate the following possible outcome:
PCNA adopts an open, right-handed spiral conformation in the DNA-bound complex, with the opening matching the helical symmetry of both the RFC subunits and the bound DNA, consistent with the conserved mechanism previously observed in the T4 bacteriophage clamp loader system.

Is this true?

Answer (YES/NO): YES